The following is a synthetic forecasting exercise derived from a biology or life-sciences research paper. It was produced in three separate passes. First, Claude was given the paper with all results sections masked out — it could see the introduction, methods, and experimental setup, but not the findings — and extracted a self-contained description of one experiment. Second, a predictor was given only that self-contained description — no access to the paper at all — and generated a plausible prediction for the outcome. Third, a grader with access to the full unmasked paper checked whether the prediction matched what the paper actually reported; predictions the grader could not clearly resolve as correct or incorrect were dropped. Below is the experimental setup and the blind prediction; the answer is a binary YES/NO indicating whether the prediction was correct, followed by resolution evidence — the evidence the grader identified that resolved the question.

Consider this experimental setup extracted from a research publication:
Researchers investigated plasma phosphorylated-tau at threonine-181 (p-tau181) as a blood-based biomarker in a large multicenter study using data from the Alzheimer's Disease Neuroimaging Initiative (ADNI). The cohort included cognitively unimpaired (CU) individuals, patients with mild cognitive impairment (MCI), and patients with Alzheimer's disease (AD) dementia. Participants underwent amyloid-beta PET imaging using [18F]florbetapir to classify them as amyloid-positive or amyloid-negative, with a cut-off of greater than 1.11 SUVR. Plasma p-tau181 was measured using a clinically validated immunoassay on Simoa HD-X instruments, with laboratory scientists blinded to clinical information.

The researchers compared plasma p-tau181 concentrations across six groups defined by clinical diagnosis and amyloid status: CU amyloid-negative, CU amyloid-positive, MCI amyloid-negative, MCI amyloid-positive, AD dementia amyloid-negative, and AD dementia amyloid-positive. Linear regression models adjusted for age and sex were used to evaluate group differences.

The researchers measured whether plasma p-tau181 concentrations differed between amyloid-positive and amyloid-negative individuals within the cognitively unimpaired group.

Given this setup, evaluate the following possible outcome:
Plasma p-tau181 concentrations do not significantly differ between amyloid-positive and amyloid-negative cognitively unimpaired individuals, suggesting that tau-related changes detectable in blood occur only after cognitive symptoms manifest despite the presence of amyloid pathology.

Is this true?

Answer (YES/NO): NO